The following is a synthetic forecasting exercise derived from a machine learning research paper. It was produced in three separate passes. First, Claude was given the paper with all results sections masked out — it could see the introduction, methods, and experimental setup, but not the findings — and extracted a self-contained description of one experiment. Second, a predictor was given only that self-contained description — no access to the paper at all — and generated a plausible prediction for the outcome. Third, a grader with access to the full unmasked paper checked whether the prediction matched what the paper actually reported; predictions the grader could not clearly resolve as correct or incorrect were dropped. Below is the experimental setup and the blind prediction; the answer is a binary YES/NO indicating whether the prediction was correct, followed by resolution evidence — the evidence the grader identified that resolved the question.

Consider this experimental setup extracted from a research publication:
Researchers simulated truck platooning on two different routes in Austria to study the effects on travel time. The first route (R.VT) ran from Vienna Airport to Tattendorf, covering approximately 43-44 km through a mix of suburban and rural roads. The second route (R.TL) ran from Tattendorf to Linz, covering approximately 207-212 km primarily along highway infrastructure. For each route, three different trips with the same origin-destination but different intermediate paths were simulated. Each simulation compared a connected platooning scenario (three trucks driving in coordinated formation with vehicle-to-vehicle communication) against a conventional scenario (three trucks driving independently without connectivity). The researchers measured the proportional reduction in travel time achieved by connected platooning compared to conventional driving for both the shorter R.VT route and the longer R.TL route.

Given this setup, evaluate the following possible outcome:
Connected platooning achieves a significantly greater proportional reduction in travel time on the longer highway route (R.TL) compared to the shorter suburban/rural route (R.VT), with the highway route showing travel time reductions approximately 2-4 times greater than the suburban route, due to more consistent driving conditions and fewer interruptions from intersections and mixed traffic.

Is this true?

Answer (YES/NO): NO